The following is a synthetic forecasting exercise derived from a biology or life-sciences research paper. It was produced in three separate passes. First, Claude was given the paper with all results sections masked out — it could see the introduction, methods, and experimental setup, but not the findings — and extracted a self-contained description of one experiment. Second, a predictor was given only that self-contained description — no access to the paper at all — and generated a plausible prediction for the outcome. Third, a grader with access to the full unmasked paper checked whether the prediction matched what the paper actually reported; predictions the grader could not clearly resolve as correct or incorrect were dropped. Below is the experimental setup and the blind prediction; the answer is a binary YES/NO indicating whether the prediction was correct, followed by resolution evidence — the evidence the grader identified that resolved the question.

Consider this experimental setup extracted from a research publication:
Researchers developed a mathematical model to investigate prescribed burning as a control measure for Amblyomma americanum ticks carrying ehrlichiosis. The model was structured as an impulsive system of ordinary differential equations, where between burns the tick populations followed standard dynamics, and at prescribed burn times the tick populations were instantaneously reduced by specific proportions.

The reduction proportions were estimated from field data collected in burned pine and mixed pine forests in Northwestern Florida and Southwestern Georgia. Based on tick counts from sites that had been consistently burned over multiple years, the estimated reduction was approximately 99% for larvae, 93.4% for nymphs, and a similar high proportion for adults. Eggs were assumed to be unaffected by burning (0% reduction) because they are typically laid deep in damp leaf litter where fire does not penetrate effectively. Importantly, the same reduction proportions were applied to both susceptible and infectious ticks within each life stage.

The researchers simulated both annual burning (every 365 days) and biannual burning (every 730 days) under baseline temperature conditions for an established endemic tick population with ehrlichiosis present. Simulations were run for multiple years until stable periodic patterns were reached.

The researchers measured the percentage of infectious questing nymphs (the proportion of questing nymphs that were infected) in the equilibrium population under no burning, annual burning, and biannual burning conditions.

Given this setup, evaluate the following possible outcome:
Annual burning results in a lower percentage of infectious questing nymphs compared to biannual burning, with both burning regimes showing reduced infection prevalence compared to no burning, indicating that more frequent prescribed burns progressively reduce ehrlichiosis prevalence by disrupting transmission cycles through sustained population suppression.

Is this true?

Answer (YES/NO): NO